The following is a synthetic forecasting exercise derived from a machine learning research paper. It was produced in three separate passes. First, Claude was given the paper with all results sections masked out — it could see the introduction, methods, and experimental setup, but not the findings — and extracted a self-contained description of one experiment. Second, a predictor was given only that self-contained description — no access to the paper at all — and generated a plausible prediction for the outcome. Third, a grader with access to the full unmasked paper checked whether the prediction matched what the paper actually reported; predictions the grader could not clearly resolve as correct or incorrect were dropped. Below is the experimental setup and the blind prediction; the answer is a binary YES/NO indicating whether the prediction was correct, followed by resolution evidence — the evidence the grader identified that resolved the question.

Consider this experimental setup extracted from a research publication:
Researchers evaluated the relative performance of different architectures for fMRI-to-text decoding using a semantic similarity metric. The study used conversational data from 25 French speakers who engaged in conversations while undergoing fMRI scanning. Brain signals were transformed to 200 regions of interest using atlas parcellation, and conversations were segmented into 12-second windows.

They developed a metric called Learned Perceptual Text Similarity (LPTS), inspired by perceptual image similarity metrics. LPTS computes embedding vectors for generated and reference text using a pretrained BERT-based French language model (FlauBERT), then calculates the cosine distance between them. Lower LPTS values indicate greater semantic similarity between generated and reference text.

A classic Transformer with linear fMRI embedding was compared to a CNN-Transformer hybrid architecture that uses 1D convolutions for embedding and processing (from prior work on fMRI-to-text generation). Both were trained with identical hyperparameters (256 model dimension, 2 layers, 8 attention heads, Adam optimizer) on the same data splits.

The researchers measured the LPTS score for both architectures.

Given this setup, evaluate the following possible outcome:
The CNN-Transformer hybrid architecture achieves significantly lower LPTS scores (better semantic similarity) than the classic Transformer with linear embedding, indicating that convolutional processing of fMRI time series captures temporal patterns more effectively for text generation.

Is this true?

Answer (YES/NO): NO